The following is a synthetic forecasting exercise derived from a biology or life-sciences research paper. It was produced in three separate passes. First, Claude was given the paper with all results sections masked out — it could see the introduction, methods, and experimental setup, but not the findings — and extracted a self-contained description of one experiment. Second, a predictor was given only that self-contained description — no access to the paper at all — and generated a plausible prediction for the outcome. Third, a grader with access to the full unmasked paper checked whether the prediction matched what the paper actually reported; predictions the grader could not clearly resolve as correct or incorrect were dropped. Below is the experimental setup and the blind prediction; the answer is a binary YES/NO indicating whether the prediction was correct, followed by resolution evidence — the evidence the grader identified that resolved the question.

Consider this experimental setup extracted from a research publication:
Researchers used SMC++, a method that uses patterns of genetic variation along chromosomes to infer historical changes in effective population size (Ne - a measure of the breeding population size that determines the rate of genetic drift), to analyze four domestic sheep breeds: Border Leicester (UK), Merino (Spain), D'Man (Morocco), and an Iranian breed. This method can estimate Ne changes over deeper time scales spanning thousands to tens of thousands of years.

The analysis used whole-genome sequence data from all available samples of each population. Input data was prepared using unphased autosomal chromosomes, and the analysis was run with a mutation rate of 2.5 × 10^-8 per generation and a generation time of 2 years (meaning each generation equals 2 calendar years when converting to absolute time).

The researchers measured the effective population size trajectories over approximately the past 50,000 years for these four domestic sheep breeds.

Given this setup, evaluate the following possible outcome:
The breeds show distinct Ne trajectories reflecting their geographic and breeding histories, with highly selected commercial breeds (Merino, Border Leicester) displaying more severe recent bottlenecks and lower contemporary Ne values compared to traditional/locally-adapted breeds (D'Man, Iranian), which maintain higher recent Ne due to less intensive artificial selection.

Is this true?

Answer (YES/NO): NO